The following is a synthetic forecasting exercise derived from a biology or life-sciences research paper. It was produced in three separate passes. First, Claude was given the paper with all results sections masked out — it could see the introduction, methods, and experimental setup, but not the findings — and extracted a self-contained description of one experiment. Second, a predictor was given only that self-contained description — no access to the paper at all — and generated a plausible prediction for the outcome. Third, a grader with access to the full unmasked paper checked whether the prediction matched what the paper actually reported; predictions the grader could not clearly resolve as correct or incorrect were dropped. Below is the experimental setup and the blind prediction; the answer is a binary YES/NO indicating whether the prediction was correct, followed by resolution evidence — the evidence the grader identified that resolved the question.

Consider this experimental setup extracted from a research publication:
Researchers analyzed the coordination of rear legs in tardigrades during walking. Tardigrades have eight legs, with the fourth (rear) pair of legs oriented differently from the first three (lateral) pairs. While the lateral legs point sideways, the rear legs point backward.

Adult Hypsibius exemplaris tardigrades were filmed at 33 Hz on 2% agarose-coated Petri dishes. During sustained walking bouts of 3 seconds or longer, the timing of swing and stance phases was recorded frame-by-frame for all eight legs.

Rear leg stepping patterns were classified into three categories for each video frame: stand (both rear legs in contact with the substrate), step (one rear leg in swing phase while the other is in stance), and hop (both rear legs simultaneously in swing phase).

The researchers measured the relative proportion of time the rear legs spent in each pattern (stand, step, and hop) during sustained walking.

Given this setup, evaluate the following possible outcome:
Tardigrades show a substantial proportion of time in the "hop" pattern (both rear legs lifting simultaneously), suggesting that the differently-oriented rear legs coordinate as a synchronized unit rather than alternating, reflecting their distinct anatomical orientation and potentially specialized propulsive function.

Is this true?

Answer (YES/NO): NO